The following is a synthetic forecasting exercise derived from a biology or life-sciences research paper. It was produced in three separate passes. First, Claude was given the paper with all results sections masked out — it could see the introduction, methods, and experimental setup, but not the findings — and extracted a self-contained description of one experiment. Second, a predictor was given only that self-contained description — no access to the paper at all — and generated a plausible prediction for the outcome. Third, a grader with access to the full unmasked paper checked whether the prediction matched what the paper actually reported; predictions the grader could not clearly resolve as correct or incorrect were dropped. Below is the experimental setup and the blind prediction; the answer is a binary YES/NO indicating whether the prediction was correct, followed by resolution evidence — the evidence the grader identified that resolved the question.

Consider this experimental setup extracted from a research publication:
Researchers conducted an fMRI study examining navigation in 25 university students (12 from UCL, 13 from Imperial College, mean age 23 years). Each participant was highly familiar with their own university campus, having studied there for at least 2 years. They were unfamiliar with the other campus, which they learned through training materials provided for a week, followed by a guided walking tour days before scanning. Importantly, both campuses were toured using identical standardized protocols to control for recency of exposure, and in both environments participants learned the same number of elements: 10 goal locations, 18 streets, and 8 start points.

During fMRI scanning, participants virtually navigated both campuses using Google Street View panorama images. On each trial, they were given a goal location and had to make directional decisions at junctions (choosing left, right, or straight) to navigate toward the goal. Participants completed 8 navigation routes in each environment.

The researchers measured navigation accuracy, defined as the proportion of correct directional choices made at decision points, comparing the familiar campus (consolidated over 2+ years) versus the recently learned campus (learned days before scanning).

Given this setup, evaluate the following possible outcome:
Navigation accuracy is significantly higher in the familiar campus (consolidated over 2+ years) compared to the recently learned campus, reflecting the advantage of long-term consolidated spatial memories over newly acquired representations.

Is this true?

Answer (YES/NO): YES